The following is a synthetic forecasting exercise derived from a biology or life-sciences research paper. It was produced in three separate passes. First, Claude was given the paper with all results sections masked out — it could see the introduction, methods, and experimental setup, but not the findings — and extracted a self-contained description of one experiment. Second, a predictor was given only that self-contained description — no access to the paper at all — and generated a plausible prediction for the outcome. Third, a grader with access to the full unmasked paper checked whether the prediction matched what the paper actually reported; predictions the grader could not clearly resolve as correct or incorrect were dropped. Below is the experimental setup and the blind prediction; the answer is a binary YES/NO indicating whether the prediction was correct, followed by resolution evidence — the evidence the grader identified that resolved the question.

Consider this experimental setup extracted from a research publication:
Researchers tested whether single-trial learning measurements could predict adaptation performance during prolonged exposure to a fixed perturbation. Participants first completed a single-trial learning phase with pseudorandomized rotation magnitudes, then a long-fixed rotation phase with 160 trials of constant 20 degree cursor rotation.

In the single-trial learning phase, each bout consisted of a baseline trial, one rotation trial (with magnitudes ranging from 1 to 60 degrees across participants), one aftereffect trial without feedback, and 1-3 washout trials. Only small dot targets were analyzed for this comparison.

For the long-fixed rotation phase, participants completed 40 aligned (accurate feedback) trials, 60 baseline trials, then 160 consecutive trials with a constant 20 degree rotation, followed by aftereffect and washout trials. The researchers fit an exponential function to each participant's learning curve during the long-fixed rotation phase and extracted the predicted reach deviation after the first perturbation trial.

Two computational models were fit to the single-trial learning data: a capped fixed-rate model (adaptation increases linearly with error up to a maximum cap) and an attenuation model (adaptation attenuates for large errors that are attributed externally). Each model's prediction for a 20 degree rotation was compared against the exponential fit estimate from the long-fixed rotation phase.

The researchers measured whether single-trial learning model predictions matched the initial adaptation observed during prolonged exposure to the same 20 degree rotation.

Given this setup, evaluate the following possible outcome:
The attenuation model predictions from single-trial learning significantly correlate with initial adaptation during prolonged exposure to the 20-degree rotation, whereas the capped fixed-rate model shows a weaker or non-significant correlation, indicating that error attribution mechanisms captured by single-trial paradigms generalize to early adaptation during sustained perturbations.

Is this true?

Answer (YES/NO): NO